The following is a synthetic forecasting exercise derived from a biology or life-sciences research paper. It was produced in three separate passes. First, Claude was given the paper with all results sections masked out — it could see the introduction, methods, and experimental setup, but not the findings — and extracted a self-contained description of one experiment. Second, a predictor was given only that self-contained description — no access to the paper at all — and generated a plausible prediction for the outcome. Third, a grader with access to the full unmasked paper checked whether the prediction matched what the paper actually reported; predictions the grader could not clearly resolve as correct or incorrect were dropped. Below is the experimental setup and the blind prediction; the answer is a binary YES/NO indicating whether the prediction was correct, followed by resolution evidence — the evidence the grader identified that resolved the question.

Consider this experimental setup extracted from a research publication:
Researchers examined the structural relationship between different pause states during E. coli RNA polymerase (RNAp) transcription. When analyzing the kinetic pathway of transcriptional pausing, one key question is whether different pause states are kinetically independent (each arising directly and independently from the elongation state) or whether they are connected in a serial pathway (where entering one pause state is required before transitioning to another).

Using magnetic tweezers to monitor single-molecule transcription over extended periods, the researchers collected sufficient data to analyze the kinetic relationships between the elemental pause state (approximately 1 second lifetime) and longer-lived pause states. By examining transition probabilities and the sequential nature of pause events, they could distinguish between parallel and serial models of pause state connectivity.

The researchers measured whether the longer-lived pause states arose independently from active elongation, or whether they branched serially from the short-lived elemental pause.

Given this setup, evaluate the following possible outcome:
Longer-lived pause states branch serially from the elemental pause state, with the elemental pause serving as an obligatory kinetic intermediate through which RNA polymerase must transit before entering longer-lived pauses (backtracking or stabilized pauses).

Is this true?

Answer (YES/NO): YES